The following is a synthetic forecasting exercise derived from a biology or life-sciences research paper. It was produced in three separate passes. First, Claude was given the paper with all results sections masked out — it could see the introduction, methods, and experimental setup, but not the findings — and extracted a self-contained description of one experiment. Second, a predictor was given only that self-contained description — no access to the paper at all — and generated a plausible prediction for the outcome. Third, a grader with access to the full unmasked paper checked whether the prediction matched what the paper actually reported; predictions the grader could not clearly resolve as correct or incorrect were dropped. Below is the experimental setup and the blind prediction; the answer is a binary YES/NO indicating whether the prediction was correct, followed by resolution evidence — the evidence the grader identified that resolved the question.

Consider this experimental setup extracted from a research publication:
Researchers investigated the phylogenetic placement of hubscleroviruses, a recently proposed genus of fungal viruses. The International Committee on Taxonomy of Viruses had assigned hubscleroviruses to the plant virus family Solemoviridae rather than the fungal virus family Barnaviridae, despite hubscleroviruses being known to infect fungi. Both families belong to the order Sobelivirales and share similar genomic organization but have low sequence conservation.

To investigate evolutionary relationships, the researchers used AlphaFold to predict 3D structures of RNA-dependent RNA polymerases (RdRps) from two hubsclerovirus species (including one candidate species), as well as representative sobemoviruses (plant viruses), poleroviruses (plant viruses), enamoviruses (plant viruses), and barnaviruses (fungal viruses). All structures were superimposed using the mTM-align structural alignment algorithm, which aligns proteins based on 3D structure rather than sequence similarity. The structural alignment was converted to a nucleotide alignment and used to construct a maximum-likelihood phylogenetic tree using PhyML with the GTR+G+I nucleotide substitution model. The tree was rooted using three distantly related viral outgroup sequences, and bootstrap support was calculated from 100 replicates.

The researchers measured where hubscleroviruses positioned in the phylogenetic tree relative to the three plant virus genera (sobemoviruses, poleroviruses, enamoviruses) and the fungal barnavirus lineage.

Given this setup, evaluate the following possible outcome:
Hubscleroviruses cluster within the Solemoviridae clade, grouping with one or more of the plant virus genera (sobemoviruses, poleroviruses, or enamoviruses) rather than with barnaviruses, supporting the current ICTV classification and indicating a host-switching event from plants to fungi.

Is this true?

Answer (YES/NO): NO